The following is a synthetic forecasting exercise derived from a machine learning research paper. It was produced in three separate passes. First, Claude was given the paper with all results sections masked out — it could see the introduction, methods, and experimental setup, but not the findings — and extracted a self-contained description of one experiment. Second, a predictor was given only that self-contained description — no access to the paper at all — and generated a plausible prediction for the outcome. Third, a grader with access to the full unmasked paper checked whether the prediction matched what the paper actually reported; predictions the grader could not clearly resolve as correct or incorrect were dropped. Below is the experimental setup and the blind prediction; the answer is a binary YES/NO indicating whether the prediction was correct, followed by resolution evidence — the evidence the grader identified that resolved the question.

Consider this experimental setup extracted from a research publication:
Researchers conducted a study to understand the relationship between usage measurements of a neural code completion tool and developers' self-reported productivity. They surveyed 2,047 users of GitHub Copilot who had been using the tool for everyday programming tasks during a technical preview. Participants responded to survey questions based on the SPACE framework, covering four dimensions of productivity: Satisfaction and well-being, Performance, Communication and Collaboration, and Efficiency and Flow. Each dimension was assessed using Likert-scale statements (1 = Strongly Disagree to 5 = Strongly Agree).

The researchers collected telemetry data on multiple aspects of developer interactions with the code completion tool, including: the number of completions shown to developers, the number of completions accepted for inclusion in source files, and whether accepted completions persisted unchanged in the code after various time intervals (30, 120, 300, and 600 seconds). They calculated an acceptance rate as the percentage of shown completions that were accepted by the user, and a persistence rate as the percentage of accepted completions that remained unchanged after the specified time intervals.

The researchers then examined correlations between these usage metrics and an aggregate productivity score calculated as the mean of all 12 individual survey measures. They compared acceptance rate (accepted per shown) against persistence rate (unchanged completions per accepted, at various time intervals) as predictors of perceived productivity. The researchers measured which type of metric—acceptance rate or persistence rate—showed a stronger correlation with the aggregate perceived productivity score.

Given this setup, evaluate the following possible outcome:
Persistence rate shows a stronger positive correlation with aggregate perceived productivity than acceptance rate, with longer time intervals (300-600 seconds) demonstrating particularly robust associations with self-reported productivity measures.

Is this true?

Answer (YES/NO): NO